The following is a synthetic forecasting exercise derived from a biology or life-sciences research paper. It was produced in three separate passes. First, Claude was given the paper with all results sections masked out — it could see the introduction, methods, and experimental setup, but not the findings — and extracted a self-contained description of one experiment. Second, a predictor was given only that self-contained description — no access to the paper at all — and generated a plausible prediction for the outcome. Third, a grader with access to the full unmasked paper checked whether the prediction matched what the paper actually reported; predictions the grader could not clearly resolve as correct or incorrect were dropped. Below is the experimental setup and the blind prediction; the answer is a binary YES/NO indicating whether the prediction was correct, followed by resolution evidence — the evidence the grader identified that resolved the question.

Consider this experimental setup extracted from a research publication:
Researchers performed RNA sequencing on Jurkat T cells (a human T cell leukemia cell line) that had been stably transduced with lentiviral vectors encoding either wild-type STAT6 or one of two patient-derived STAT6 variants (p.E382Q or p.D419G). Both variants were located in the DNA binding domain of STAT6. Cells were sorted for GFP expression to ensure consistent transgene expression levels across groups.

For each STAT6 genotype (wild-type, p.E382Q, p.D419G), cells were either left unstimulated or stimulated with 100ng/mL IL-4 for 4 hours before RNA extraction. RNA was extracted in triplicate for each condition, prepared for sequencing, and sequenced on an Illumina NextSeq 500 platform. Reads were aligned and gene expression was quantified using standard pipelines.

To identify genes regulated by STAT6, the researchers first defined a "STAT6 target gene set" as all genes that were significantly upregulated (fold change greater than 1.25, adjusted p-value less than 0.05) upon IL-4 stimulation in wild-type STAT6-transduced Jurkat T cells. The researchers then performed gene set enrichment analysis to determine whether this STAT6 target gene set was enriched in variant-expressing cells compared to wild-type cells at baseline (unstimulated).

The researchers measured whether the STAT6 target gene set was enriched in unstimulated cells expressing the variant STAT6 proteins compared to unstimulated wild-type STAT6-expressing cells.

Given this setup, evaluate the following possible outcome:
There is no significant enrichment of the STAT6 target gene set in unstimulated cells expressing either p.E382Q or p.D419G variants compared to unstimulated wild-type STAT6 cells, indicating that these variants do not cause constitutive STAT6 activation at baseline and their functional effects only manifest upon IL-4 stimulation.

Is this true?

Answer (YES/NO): NO